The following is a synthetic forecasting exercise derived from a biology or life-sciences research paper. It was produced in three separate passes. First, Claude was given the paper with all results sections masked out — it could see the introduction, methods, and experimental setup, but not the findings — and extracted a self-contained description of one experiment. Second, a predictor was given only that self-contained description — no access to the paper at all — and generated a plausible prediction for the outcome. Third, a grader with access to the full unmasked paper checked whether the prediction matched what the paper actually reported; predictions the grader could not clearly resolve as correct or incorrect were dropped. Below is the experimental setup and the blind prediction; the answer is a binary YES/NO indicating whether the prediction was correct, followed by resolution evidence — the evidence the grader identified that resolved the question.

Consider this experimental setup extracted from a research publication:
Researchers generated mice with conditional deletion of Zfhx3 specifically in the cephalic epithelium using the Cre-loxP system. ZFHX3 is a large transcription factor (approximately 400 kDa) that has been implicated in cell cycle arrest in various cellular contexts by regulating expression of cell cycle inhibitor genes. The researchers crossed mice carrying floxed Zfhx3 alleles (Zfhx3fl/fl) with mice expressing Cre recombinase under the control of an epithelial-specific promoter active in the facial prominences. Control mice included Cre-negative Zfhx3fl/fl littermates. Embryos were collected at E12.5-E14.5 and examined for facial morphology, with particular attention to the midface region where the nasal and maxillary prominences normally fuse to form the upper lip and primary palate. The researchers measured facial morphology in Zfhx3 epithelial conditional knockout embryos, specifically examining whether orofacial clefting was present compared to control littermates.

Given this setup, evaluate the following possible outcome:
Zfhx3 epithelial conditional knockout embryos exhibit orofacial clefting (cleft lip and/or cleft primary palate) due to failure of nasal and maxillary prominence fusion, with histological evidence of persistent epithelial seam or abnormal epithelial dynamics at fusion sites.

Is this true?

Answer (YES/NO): NO